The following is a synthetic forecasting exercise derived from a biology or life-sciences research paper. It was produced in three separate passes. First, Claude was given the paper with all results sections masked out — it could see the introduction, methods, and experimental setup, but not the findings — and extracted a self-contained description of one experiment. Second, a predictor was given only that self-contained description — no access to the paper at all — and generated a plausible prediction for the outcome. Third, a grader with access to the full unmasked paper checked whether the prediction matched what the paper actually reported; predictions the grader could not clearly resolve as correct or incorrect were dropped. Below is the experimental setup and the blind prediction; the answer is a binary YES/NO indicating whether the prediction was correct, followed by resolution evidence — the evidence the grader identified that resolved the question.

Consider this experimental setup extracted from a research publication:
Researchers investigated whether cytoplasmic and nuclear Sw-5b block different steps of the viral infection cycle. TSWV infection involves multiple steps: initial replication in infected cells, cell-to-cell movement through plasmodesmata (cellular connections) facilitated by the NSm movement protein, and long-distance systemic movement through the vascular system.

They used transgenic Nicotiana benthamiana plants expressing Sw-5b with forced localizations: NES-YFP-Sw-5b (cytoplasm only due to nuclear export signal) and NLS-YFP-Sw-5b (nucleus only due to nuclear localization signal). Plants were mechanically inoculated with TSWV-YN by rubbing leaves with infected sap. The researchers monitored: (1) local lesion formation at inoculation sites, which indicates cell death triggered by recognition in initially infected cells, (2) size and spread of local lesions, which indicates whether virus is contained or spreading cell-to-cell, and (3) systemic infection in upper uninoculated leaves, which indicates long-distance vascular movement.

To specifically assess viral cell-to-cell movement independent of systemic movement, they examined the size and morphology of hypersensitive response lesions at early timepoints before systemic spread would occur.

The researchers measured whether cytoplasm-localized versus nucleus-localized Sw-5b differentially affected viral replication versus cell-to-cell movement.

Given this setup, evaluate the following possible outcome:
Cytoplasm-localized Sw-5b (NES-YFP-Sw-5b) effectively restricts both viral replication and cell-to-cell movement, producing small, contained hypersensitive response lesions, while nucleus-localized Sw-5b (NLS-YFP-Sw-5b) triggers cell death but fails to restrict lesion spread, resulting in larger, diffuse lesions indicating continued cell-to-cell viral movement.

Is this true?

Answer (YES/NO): NO